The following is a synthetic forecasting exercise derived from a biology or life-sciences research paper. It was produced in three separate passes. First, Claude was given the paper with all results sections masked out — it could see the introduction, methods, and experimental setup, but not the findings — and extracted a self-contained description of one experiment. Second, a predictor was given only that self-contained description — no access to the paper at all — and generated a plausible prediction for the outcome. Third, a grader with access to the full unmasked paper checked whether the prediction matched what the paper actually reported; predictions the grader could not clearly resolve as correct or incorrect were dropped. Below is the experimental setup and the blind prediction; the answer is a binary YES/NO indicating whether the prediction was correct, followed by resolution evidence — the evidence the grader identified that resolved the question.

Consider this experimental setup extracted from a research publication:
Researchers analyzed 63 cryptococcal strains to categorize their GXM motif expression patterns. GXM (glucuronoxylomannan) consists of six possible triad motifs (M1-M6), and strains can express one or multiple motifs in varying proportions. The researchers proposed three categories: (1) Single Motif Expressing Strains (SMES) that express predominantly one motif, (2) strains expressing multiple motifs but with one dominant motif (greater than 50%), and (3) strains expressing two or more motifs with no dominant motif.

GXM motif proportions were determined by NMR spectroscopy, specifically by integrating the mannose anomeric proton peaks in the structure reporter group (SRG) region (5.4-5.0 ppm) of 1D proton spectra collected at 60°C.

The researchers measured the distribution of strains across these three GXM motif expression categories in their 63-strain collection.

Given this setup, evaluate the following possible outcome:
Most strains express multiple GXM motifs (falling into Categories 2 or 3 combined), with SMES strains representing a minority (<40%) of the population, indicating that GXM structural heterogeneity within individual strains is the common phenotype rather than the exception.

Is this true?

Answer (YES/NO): YES